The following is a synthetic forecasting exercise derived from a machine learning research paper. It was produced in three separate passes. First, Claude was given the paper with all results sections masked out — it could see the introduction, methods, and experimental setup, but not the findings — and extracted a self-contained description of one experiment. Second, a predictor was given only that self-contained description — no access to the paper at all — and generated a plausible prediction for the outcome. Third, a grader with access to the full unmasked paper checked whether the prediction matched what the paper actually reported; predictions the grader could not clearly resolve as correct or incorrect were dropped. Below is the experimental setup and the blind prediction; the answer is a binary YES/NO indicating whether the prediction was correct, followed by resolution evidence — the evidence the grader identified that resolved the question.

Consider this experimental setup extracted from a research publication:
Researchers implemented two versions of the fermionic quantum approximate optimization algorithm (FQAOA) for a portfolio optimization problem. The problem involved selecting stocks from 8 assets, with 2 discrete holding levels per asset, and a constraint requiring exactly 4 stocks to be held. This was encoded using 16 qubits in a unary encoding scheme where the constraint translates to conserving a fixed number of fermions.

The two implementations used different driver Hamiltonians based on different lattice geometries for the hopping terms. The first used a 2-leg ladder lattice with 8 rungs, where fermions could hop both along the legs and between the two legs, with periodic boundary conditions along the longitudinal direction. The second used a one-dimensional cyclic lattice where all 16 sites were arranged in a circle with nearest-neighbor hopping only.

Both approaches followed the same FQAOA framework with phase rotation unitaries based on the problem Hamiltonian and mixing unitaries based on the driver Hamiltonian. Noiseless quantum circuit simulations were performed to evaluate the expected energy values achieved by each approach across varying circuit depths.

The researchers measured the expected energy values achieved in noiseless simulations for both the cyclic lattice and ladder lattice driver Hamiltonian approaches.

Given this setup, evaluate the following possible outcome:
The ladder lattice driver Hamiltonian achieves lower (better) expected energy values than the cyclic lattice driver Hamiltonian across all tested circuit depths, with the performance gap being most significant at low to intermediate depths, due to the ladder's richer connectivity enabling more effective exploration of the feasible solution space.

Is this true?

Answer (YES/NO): NO